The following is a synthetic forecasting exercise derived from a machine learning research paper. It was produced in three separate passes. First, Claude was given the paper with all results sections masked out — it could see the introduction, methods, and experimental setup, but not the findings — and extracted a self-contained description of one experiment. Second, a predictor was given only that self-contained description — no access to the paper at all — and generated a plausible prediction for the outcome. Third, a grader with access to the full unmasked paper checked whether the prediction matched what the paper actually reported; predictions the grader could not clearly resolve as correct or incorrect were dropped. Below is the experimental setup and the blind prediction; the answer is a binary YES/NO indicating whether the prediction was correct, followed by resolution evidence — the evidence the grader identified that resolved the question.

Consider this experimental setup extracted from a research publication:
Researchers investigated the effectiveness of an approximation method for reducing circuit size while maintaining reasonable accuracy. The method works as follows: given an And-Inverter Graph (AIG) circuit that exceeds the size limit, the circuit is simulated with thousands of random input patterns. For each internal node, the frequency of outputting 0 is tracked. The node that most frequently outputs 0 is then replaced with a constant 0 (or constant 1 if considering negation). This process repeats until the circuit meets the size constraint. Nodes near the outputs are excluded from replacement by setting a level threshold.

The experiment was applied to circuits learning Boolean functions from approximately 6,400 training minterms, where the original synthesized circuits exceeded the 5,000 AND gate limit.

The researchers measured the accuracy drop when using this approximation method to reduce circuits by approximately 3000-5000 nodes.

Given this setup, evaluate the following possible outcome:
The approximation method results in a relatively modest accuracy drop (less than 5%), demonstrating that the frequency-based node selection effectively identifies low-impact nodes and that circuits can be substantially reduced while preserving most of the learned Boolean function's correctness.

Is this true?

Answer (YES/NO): NO